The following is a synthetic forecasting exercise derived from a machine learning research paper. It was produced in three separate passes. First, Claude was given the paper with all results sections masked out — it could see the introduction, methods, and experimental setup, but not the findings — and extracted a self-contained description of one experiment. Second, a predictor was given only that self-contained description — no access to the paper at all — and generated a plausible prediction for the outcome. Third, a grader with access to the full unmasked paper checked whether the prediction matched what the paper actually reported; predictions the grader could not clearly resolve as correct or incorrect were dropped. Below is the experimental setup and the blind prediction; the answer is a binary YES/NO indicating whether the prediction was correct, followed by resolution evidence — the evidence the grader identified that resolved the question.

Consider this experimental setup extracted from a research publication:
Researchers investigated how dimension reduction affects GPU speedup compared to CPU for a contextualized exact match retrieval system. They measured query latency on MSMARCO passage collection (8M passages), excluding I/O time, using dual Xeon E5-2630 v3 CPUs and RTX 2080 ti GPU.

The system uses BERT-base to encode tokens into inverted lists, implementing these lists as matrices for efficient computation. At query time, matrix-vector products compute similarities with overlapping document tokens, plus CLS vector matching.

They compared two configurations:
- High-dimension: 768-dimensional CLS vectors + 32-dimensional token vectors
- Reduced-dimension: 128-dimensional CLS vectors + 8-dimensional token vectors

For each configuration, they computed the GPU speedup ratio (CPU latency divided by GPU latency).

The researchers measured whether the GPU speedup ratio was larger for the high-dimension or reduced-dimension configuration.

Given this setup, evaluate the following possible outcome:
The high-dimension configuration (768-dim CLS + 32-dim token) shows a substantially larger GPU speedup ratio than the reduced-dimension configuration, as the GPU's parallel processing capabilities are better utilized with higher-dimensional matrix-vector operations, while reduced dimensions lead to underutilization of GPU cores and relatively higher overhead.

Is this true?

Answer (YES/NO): YES